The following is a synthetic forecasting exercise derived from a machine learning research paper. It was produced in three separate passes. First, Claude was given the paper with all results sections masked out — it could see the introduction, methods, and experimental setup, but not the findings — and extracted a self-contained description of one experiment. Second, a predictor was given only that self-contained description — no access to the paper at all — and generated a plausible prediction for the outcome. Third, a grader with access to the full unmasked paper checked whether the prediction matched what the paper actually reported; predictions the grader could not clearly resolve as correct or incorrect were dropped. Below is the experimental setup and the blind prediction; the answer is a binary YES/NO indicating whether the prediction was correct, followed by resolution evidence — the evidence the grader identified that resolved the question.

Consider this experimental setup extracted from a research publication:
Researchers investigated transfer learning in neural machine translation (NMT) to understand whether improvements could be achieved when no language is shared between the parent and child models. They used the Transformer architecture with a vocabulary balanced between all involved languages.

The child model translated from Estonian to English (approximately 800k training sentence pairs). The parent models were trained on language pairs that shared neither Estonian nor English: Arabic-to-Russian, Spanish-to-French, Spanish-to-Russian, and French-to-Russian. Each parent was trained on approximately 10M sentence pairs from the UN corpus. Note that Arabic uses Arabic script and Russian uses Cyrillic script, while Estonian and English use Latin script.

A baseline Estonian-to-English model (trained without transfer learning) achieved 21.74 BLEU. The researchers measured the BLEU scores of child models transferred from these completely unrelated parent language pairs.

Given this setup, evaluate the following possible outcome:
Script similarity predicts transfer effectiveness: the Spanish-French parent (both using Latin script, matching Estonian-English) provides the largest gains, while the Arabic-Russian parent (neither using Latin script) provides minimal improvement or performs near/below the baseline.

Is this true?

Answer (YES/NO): NO